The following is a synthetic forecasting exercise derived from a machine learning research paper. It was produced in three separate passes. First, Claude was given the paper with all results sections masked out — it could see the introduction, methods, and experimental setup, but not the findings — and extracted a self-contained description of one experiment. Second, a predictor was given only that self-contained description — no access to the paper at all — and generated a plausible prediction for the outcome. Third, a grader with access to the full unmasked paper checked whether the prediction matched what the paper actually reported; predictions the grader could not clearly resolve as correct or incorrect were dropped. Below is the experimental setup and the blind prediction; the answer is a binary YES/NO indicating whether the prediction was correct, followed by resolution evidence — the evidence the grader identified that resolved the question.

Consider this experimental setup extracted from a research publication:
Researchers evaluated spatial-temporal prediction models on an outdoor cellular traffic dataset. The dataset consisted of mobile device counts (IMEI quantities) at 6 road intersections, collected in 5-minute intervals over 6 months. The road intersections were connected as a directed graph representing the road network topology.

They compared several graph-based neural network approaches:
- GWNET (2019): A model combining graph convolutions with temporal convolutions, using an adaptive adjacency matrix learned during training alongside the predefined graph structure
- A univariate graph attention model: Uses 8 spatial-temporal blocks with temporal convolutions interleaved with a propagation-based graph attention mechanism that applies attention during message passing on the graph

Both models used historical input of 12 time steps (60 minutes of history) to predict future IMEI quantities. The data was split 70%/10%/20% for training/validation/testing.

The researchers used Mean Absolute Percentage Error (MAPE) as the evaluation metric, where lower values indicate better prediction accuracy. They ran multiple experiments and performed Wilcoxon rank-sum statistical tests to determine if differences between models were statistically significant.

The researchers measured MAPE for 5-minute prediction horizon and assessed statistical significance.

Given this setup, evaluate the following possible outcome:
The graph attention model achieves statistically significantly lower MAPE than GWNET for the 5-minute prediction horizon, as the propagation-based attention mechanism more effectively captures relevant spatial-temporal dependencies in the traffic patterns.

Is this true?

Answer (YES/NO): NO